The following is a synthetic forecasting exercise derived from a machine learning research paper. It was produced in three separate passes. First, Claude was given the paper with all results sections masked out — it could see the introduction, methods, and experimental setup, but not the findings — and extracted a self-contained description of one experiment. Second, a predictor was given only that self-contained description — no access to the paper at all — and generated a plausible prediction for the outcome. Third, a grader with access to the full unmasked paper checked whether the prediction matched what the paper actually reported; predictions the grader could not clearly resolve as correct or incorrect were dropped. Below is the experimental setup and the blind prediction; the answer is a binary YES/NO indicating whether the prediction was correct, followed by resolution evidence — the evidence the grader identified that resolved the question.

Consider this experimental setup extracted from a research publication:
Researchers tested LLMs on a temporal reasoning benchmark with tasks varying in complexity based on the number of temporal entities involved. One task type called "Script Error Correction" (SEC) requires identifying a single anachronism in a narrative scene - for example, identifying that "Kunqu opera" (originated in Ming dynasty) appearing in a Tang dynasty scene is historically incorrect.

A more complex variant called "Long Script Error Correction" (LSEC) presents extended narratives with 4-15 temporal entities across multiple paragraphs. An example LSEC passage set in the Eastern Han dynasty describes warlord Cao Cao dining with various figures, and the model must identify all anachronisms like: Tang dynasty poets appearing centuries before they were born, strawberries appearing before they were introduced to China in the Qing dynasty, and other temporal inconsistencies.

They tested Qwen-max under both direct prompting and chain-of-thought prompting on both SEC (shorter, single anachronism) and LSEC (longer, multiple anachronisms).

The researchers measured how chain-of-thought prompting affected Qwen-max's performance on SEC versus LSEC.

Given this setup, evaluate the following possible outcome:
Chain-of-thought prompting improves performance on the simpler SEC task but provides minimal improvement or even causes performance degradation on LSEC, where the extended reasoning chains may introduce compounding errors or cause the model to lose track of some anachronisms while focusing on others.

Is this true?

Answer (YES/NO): YES